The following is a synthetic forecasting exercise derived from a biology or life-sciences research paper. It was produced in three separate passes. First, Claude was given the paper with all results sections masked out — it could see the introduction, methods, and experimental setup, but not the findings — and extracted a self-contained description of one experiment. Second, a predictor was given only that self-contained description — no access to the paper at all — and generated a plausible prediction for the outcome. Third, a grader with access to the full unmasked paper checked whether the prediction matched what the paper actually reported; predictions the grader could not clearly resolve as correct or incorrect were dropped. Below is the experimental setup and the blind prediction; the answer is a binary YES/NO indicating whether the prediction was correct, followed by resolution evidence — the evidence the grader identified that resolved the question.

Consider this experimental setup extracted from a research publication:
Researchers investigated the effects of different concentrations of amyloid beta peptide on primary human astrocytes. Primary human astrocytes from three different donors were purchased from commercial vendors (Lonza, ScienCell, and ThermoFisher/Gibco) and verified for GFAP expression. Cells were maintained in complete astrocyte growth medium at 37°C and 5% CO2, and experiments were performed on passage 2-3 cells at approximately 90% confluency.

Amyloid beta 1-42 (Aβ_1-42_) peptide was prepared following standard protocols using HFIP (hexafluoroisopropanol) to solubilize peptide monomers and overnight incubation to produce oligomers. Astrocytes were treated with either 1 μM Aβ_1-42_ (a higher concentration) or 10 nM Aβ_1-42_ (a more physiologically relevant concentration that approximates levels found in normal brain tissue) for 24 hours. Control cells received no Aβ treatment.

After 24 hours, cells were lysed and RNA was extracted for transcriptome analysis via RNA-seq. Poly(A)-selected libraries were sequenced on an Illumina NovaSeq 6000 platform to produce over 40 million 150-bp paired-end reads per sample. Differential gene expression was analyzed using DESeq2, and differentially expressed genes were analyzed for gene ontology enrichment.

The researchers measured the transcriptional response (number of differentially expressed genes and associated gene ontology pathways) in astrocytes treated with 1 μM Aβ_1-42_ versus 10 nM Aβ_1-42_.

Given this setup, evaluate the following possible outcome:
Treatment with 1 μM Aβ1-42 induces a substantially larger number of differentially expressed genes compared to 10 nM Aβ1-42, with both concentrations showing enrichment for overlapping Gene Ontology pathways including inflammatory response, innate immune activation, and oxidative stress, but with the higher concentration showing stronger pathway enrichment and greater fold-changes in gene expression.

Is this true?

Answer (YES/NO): NO